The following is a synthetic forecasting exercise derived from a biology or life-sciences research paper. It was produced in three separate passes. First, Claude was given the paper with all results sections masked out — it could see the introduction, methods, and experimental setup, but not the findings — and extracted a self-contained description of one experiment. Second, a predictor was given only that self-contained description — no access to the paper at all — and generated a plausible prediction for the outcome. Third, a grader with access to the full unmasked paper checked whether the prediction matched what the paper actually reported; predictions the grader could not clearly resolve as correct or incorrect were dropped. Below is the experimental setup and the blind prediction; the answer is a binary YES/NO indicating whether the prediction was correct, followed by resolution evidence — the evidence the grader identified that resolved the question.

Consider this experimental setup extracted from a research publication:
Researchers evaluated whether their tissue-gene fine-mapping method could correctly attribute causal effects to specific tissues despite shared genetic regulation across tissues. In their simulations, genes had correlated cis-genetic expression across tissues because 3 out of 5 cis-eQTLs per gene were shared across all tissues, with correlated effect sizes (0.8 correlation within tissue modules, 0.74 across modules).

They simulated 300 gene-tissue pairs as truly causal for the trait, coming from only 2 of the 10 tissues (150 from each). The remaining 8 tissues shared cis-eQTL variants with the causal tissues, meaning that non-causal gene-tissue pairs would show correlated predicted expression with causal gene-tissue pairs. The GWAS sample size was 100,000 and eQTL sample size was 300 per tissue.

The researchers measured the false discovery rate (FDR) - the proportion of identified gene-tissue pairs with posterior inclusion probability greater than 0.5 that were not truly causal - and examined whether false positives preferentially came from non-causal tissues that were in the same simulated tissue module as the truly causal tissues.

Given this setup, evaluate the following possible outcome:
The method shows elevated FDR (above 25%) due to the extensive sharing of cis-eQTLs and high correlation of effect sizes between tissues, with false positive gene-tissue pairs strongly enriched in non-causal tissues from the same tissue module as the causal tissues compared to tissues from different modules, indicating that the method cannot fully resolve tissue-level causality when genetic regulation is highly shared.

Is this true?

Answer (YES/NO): NO